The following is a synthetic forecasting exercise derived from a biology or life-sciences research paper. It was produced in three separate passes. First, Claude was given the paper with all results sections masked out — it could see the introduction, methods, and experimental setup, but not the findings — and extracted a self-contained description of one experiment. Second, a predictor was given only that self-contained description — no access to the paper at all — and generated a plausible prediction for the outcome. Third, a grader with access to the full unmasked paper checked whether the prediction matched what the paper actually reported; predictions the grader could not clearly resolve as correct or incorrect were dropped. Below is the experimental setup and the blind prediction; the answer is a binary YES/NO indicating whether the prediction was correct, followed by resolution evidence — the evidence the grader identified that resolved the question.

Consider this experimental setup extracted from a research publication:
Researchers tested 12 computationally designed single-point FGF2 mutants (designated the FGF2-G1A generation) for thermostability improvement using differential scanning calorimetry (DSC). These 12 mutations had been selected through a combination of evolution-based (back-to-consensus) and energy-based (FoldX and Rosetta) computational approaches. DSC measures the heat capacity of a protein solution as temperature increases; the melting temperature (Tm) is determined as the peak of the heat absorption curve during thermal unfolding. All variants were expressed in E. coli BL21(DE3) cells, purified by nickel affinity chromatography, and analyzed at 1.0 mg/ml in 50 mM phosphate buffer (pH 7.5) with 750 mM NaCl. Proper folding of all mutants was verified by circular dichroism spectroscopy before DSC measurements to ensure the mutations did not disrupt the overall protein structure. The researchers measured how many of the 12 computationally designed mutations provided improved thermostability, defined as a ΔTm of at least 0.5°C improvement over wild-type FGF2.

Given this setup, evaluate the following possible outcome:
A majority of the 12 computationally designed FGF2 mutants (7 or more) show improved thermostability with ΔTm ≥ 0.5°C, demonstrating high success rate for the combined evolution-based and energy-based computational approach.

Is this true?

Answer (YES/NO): YES